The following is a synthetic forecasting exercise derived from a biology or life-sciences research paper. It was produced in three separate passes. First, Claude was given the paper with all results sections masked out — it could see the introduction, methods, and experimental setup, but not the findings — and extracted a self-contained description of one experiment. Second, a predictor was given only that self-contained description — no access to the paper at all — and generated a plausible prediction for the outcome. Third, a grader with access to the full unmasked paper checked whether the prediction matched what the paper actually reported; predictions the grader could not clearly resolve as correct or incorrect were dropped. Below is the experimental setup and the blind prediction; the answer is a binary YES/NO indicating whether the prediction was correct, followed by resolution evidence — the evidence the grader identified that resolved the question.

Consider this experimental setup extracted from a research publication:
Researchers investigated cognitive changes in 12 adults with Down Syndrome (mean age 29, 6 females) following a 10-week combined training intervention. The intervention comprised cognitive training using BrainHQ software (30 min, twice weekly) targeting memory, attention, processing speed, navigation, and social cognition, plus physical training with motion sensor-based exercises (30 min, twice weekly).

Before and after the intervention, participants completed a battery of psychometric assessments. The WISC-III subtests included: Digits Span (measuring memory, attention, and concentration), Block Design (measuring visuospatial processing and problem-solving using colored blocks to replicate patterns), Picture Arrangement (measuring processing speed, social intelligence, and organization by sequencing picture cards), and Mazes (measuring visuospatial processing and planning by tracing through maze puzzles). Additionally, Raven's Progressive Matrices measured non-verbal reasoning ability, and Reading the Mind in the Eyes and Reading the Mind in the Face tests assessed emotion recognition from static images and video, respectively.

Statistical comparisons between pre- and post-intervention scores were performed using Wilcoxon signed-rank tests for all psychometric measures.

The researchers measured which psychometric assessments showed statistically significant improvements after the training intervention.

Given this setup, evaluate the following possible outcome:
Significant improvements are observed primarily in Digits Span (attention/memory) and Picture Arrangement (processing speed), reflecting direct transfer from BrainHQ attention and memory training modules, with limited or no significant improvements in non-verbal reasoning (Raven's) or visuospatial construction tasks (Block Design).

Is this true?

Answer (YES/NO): NO